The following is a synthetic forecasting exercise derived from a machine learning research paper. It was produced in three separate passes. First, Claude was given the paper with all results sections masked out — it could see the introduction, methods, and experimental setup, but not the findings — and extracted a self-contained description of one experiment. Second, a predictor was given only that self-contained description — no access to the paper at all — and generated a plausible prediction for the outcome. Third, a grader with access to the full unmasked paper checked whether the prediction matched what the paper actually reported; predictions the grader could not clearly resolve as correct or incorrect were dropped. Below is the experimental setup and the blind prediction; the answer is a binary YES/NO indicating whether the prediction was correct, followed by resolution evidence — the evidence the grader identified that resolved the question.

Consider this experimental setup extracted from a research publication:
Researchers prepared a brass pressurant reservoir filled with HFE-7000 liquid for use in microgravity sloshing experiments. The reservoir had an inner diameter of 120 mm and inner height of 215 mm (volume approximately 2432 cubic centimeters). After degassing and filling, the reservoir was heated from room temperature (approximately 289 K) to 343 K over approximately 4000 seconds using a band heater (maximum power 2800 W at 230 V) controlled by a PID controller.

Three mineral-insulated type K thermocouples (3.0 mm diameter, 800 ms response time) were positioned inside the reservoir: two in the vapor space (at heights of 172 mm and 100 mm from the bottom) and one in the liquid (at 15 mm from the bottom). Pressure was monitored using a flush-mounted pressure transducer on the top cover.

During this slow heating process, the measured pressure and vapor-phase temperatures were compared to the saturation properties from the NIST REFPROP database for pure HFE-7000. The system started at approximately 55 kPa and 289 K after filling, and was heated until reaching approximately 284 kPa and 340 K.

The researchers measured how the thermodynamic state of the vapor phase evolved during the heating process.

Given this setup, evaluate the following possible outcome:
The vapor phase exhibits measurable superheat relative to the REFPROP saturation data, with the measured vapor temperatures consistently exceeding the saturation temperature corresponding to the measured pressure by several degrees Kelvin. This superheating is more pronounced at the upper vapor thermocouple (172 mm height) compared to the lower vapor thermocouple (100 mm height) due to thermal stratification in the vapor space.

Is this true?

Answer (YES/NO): NO